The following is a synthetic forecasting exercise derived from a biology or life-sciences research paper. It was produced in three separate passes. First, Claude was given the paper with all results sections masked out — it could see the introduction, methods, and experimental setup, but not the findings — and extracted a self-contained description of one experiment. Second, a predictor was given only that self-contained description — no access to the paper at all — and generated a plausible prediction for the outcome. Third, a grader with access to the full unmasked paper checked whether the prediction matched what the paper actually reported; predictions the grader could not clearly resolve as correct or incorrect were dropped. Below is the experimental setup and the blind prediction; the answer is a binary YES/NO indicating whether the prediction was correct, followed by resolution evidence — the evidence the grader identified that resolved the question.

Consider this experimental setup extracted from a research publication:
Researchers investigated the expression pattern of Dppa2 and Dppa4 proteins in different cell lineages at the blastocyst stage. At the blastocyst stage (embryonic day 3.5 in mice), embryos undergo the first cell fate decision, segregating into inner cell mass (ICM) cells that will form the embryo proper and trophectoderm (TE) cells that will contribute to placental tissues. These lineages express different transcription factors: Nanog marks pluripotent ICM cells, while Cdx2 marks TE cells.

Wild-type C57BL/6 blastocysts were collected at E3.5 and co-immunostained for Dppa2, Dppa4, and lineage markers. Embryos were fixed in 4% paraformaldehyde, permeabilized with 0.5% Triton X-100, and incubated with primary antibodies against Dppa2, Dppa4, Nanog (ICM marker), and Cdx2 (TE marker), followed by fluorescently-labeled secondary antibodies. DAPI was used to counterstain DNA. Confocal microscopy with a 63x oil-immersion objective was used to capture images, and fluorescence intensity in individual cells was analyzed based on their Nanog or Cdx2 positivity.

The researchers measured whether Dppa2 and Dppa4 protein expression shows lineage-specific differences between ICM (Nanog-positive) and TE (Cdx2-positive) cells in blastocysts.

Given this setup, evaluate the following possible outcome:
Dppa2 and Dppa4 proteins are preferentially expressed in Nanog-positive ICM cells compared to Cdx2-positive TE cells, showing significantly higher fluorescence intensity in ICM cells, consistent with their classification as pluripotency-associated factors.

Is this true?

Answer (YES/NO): YES